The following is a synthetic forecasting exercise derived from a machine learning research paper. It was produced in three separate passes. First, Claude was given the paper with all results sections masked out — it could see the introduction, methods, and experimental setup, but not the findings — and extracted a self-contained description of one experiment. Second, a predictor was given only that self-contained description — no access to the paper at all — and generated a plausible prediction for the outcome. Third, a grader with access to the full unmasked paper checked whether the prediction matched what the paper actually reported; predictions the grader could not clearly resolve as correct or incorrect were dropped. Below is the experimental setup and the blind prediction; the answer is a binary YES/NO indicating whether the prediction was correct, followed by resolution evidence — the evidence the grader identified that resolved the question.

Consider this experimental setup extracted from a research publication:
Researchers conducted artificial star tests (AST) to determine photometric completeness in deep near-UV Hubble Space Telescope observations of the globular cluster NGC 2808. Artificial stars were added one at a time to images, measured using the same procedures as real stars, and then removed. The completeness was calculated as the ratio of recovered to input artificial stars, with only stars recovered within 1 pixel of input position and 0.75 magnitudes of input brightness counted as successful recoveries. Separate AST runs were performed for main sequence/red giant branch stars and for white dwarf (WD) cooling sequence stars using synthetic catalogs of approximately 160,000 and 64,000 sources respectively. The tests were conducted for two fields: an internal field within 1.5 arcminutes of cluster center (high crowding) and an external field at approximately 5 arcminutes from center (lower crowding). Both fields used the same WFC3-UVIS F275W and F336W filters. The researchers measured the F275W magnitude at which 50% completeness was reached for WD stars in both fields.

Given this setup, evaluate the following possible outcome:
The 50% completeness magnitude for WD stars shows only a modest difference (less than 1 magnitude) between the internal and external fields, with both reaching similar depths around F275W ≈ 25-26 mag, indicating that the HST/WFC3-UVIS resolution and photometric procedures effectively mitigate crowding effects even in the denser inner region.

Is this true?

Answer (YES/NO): NO